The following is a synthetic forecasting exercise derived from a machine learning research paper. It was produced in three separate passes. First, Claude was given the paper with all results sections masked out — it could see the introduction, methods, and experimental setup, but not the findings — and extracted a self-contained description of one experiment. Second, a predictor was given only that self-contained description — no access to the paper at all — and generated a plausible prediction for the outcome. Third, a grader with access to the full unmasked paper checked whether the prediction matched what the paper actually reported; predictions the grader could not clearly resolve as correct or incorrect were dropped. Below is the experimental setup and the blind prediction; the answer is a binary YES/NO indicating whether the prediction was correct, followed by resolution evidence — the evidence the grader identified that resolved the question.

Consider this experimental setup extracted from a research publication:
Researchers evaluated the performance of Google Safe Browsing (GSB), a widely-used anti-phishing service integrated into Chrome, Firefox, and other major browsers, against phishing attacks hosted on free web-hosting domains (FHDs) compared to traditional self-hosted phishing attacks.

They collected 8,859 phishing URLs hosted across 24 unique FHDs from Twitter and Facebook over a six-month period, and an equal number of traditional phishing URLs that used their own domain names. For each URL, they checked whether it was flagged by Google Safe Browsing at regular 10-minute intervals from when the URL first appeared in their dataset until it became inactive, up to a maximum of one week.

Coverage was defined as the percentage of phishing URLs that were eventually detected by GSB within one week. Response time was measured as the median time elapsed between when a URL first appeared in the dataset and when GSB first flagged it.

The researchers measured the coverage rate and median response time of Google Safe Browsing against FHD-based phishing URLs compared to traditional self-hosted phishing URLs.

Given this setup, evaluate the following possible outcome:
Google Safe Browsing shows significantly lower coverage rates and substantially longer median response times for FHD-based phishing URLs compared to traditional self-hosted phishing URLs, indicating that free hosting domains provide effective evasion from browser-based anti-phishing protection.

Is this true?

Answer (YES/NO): YES